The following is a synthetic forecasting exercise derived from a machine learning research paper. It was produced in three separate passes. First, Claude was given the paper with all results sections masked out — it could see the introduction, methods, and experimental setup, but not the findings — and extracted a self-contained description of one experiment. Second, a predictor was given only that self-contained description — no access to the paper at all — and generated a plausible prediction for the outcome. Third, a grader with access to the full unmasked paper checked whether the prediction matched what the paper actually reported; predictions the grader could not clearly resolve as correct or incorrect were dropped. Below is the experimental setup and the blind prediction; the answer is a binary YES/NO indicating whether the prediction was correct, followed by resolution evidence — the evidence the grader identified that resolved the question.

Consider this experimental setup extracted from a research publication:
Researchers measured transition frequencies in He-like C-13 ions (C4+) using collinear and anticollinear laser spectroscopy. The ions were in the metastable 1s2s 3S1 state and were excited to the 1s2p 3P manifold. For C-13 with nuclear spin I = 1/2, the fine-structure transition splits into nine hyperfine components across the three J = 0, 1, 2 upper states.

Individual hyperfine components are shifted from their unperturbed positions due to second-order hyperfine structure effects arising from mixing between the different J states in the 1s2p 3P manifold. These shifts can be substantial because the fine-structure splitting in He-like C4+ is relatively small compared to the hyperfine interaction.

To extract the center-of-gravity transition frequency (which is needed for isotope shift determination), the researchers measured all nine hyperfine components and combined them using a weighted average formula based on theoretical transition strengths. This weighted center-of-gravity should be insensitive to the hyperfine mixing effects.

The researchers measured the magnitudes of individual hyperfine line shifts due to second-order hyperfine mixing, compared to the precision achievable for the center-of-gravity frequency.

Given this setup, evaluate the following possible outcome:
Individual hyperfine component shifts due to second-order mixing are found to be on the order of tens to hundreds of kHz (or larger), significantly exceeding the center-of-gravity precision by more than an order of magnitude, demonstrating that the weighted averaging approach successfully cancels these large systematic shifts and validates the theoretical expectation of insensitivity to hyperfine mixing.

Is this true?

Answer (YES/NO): NO